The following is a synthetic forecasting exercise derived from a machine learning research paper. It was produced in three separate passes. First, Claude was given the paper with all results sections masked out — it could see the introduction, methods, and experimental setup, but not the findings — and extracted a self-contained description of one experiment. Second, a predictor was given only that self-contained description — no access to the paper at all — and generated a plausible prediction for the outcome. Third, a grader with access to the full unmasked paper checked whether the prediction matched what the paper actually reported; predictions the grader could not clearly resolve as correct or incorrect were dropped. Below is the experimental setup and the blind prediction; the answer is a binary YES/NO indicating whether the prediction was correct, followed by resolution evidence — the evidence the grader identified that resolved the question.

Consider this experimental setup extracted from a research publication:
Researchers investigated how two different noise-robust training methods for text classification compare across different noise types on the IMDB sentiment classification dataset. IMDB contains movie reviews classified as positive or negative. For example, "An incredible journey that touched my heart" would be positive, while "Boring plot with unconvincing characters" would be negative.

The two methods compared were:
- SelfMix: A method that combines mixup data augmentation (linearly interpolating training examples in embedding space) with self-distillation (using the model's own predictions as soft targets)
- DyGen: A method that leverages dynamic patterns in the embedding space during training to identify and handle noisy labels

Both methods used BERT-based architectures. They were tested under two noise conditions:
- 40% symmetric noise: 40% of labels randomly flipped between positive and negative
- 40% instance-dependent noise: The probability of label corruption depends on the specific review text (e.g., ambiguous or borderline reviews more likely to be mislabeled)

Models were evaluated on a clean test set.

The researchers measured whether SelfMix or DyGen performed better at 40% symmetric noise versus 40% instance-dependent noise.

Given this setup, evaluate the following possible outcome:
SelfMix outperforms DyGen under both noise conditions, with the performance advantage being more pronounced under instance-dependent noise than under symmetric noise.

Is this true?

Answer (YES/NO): NO